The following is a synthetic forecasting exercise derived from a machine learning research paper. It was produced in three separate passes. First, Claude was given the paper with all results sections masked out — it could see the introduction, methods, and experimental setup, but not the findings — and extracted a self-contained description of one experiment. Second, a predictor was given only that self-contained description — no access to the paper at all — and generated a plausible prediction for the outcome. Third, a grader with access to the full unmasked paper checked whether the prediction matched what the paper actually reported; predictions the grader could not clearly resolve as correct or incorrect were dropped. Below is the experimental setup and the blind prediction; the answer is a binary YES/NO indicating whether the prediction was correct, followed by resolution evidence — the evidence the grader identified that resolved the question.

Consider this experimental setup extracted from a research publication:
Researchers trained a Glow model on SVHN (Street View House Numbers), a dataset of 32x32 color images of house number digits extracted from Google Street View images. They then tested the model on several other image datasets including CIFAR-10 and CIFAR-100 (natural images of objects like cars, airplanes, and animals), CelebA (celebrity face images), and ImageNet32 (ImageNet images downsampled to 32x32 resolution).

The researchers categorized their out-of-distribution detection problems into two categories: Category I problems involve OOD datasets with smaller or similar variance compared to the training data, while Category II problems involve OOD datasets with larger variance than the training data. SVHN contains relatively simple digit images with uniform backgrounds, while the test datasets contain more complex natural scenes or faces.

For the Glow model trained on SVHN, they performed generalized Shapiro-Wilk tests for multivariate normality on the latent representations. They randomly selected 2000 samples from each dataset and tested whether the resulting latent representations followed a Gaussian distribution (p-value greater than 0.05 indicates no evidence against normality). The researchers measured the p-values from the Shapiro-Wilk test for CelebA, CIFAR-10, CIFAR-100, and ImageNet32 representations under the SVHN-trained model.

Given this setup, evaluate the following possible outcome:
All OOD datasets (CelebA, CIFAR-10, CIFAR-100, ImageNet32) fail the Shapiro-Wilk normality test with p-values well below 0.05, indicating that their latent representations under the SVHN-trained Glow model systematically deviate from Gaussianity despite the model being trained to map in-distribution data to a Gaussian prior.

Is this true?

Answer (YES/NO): YES